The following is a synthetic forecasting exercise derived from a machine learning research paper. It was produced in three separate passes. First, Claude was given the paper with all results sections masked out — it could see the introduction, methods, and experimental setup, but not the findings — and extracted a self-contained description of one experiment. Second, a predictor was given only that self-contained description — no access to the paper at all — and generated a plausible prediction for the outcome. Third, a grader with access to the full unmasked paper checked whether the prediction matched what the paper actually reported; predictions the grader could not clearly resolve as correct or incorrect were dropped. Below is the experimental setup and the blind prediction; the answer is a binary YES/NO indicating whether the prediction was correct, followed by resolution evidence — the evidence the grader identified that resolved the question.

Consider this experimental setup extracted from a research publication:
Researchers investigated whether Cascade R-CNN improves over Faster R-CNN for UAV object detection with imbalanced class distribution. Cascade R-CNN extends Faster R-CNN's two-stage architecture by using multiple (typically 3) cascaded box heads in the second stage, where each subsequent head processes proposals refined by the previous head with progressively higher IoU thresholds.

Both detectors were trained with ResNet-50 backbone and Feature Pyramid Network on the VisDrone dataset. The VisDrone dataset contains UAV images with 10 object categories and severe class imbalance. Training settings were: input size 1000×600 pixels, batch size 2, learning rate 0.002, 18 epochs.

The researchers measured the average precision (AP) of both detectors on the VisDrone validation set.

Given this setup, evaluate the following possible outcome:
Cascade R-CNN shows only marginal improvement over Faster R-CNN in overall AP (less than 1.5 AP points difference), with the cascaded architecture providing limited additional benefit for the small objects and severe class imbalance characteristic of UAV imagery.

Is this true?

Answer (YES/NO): NO